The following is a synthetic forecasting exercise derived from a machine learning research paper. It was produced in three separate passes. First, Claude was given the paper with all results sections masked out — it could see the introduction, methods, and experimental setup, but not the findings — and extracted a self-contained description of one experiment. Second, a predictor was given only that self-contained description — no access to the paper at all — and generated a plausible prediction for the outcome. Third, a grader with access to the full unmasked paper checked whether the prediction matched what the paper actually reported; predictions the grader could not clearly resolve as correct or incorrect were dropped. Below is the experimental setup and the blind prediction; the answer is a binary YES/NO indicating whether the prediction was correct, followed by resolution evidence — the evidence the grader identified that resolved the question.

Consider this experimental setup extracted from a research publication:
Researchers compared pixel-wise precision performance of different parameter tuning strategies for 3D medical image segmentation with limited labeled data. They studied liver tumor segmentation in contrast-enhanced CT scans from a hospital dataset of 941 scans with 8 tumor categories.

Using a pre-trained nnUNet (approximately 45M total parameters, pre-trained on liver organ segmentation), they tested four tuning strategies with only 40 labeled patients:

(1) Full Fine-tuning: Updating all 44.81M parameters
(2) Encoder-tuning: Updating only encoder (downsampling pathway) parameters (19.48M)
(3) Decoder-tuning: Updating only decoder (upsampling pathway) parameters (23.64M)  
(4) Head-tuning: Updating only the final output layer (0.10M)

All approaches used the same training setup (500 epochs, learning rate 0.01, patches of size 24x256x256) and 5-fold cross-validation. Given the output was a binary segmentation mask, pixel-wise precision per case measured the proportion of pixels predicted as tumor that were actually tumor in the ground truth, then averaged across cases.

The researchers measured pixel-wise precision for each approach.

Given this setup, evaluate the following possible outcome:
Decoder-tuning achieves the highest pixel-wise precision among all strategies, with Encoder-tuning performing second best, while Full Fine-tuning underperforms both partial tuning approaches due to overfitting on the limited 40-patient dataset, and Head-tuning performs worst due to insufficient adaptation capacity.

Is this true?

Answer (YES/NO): NO